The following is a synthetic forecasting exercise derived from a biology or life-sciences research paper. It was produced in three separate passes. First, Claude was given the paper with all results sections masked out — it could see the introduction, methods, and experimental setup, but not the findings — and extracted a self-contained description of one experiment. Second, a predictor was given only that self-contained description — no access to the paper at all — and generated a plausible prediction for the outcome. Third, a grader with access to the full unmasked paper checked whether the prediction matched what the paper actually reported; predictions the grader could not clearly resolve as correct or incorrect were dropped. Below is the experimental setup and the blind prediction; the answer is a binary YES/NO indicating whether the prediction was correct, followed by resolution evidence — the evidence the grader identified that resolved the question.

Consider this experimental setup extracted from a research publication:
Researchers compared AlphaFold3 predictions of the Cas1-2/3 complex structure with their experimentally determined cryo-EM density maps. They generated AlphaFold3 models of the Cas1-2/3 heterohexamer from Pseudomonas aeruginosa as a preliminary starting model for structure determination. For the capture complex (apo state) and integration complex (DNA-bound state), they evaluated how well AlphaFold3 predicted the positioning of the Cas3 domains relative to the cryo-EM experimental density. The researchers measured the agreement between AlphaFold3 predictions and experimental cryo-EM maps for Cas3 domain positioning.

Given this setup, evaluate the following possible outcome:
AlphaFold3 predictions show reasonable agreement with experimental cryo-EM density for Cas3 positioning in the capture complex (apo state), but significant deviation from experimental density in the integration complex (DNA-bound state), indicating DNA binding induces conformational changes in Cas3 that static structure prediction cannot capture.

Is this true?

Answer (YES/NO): NO